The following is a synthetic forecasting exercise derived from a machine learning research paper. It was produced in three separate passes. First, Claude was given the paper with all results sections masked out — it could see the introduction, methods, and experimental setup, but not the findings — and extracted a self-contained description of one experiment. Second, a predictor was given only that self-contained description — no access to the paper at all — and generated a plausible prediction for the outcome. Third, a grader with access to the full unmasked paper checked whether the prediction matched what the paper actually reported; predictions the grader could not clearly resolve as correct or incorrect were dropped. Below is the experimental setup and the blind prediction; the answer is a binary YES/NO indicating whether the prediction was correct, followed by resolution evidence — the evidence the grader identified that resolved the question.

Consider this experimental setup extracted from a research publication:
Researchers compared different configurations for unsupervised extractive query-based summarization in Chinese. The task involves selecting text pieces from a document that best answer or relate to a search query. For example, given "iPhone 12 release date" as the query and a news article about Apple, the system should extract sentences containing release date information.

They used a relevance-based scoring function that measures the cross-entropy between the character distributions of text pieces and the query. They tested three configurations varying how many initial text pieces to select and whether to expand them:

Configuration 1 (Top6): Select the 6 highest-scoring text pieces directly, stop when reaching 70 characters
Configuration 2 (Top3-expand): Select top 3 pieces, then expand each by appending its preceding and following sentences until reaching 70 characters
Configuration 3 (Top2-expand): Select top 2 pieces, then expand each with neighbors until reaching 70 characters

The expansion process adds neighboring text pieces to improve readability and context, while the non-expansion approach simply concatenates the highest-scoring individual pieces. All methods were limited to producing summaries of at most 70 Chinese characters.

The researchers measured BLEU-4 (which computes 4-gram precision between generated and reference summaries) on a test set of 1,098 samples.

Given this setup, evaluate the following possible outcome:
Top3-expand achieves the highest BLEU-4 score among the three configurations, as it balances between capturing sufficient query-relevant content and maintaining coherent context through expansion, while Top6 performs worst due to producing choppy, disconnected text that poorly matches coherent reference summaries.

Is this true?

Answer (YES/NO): NO